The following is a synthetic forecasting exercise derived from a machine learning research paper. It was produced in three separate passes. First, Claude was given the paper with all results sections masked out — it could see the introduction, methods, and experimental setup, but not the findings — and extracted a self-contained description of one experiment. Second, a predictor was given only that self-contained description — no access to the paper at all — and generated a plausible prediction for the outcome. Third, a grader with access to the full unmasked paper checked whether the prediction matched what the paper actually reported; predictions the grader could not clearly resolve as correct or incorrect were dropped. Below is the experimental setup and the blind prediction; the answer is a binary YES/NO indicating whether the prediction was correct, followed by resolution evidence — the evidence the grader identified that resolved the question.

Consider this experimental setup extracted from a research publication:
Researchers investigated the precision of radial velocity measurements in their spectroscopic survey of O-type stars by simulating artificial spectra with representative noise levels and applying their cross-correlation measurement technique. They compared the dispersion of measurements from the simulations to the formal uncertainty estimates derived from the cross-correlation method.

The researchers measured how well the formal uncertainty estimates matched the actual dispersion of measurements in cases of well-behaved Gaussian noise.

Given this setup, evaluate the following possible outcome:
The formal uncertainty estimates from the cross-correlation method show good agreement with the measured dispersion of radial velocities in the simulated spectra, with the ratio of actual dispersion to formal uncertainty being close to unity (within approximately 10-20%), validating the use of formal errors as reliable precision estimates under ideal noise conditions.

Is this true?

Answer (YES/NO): YES